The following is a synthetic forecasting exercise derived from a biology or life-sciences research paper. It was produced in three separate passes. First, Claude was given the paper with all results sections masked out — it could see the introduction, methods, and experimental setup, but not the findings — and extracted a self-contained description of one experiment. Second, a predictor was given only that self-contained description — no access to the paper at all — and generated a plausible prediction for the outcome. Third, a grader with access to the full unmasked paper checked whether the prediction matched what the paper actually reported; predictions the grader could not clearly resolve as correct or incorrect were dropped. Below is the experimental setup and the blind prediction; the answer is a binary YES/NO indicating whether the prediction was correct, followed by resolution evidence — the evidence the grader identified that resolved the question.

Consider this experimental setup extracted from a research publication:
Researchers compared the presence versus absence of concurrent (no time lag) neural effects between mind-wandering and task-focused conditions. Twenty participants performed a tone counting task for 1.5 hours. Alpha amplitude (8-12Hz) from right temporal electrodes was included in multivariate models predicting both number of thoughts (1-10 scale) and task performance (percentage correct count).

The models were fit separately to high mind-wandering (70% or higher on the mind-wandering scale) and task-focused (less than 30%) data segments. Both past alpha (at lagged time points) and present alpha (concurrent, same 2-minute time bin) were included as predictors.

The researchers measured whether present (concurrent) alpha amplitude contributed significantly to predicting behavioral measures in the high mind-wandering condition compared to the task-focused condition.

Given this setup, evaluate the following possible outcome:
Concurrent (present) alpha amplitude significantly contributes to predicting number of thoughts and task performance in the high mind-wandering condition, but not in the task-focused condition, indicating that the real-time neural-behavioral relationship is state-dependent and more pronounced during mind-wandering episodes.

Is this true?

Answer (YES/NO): NO